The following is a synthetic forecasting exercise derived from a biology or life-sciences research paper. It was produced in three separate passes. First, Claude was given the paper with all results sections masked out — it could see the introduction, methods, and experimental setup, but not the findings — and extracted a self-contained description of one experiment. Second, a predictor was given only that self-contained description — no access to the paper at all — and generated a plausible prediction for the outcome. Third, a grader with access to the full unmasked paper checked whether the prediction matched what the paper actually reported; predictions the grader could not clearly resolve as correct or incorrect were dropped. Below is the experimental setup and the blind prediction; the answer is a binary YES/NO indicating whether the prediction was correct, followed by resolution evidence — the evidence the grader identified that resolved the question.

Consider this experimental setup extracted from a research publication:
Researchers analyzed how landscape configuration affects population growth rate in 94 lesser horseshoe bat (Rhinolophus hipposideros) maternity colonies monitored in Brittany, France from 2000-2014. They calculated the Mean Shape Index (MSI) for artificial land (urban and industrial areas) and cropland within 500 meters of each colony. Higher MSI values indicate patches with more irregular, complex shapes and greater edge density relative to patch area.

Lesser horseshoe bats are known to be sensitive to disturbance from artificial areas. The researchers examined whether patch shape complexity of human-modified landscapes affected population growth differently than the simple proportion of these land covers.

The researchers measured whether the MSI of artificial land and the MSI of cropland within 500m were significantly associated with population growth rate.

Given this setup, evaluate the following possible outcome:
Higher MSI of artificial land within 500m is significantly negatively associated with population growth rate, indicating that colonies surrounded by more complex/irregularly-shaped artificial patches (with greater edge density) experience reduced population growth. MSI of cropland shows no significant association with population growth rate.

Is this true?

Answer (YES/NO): NO